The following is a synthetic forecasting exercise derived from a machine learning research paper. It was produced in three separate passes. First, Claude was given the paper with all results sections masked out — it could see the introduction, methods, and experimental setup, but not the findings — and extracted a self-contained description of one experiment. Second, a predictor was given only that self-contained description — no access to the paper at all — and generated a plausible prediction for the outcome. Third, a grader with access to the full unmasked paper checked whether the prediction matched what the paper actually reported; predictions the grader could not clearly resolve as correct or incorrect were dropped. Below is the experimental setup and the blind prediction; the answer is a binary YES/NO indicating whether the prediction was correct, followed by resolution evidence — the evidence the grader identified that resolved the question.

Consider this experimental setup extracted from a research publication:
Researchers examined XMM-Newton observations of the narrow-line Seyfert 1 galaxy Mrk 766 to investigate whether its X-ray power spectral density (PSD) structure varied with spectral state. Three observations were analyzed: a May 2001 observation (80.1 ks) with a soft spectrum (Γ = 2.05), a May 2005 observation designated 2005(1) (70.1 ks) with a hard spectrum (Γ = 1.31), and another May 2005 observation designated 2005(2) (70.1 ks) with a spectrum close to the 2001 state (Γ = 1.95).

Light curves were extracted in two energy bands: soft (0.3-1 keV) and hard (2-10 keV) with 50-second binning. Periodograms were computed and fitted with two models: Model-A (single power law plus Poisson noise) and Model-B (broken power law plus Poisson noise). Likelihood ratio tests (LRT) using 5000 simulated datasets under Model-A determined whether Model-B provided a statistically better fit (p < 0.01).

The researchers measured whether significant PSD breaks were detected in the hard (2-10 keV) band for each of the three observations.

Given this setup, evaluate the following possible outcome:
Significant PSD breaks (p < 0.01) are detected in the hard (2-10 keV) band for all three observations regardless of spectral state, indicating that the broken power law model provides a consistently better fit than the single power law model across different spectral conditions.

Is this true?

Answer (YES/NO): NO